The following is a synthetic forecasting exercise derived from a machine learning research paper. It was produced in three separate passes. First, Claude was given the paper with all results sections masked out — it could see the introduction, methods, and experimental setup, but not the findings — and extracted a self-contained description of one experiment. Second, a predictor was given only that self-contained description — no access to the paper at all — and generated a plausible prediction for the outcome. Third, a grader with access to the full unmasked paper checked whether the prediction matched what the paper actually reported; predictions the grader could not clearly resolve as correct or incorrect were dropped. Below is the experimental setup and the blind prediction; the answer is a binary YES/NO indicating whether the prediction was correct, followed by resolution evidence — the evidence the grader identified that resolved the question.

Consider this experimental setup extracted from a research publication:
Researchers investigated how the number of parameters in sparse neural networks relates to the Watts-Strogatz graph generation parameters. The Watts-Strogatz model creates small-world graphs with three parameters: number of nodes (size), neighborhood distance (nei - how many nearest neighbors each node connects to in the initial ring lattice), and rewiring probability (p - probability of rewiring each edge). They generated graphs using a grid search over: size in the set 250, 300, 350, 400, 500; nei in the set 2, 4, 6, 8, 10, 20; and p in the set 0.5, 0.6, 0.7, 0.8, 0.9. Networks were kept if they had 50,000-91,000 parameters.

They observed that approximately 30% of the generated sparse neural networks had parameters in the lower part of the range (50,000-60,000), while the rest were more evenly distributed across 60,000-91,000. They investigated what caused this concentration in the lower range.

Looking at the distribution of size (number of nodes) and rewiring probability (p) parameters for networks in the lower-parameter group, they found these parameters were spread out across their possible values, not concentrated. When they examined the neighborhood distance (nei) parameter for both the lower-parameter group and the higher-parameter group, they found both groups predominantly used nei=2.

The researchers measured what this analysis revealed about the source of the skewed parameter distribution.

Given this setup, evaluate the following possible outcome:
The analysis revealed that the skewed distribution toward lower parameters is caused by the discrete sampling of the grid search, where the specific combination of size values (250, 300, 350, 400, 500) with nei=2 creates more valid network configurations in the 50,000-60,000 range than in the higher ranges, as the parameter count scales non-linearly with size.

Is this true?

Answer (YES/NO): NO